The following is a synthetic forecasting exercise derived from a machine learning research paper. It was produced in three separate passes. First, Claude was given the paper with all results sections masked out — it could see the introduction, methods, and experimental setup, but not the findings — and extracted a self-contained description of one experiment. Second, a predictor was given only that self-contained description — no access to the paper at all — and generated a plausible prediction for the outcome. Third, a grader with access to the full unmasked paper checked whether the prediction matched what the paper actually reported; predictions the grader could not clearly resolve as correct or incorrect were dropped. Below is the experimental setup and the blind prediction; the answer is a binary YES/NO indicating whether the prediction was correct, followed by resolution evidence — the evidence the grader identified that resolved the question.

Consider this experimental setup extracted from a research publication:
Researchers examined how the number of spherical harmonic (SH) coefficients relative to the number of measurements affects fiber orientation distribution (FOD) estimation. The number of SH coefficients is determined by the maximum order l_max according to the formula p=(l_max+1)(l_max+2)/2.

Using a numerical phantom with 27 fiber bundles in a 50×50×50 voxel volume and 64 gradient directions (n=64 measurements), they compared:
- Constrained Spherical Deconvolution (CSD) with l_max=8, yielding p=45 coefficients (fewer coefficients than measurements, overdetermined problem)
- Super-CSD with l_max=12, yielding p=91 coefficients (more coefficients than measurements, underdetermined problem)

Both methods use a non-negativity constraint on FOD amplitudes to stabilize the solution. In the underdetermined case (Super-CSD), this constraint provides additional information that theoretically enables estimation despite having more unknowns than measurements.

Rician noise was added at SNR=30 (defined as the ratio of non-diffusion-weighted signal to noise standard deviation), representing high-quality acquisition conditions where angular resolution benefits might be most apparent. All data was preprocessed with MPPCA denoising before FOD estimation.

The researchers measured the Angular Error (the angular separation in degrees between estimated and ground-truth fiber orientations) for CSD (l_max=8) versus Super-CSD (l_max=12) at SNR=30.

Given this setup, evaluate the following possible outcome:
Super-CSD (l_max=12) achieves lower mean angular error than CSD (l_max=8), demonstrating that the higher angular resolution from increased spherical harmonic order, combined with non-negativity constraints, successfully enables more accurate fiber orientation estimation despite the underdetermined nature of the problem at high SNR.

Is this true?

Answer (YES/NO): NO